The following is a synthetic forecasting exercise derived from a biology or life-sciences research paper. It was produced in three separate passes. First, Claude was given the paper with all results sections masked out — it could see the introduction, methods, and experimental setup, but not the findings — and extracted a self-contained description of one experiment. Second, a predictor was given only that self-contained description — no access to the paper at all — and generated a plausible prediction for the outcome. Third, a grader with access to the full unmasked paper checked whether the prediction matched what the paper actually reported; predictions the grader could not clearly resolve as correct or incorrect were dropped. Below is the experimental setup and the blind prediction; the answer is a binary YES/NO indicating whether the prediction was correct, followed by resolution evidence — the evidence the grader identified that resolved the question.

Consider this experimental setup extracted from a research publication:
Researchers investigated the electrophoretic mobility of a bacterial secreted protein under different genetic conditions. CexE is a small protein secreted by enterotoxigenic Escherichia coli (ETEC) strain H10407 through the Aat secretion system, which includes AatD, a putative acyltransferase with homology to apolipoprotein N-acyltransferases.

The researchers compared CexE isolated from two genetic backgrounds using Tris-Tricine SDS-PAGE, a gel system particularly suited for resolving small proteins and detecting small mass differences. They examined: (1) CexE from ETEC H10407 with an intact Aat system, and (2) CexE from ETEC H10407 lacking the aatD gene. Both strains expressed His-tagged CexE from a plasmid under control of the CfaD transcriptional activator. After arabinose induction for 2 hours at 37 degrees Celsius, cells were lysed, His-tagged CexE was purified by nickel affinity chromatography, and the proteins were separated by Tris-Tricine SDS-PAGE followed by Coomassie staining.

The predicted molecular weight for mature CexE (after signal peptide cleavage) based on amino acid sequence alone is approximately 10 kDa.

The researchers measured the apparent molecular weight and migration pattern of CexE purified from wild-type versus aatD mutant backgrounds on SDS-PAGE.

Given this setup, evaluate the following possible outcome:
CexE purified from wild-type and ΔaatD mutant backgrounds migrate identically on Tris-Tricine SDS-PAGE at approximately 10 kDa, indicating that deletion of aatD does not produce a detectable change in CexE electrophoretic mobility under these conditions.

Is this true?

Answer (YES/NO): NO